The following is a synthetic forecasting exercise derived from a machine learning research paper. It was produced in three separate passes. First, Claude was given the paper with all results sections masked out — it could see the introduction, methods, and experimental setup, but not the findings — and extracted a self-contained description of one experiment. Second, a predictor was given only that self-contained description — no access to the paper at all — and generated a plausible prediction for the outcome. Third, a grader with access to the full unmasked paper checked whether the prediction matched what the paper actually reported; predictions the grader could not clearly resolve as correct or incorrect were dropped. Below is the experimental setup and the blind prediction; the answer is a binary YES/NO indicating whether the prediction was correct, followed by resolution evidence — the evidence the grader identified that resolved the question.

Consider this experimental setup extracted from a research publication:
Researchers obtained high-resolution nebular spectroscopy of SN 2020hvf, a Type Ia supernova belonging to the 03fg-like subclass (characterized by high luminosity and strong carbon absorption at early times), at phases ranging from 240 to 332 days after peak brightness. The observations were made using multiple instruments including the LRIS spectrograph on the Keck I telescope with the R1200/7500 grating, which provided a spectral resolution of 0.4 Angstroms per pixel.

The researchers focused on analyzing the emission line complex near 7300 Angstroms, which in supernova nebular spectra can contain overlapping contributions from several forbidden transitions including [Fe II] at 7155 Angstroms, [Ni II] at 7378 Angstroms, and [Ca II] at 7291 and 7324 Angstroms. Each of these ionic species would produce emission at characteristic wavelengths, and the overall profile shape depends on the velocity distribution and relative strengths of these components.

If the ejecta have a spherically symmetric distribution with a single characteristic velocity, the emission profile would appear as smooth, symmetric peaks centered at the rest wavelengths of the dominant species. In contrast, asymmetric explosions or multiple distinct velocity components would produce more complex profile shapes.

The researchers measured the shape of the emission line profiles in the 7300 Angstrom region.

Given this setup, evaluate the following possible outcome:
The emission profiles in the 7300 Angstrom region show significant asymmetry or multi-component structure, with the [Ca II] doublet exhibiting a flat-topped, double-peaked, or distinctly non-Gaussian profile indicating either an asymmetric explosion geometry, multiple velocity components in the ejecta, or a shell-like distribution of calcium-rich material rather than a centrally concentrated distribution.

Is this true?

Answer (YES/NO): YES